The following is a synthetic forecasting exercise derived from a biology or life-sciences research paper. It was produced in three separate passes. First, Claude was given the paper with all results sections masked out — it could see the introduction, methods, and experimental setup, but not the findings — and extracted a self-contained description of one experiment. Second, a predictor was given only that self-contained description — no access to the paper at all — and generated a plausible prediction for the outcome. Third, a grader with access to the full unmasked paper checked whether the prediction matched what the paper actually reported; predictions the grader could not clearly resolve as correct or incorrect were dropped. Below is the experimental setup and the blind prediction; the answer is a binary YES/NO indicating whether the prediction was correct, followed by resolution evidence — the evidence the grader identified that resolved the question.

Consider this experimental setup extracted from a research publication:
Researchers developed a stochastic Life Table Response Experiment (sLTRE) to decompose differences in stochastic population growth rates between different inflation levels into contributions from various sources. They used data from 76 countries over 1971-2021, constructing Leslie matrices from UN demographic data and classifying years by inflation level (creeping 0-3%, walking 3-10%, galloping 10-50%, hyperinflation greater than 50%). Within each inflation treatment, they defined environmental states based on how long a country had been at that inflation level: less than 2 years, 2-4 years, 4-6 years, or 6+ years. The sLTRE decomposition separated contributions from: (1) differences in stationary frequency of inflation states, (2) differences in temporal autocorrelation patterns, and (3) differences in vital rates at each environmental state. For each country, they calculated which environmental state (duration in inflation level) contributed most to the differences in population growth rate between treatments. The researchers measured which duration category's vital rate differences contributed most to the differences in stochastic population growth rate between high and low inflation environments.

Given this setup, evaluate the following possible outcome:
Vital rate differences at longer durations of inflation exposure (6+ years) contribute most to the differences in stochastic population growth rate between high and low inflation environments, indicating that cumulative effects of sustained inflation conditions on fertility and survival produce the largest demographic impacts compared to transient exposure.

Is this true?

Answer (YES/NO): YES